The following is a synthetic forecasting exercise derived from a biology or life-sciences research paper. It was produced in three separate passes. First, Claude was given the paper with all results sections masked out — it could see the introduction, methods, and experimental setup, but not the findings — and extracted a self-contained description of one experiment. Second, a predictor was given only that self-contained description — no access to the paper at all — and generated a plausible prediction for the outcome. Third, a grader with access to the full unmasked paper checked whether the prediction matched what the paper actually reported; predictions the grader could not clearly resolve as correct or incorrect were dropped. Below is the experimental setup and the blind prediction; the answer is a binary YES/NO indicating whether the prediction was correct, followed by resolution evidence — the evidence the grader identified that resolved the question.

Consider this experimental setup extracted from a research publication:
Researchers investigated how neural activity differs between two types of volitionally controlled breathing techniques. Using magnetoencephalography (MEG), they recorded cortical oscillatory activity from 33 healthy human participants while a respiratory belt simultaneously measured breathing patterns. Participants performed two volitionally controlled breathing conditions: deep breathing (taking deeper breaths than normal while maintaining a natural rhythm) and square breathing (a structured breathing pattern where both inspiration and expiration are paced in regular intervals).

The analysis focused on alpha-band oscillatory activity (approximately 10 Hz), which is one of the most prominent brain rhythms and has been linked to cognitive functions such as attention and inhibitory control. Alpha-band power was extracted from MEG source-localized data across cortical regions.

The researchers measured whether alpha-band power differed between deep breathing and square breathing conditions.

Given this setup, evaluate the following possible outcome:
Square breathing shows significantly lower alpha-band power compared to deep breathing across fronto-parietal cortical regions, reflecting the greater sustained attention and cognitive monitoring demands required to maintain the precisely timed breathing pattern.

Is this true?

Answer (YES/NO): NO